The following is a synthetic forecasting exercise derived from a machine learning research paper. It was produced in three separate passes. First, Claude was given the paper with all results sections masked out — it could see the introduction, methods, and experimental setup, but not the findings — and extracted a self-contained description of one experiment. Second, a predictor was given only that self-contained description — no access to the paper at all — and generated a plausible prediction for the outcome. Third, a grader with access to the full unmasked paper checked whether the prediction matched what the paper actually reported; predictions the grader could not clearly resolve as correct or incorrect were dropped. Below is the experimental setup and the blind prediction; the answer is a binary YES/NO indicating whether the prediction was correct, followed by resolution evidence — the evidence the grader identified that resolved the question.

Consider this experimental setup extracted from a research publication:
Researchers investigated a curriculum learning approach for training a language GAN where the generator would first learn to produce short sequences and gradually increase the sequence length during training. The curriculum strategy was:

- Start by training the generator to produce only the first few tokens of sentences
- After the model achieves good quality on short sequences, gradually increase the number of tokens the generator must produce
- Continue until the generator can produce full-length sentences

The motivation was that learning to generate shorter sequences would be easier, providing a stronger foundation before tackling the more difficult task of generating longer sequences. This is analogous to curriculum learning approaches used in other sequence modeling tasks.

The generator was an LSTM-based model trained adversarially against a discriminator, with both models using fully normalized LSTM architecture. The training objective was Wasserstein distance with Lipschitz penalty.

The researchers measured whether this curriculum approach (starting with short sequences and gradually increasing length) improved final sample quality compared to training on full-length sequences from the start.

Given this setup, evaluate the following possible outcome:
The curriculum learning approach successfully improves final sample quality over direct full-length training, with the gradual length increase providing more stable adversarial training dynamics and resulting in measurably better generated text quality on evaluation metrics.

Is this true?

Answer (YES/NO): NO